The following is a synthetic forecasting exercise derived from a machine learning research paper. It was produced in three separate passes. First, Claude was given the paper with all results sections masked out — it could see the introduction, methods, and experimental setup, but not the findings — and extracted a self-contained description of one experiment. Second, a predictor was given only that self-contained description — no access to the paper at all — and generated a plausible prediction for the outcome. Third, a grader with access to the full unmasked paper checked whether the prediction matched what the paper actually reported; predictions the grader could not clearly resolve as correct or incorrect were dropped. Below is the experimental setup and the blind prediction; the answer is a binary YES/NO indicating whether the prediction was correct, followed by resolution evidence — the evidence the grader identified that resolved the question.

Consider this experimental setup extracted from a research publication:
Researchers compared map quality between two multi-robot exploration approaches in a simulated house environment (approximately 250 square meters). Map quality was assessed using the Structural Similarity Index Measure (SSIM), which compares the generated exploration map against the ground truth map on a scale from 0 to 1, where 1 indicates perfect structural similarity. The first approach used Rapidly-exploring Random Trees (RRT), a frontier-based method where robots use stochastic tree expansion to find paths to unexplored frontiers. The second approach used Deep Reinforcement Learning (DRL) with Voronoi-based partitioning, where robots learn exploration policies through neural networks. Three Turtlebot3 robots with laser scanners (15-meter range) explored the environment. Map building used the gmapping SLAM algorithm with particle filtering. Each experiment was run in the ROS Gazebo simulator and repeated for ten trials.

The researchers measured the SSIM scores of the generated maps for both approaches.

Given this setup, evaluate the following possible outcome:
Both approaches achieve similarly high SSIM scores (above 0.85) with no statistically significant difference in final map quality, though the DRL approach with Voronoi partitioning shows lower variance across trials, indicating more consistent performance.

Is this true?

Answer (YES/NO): NO